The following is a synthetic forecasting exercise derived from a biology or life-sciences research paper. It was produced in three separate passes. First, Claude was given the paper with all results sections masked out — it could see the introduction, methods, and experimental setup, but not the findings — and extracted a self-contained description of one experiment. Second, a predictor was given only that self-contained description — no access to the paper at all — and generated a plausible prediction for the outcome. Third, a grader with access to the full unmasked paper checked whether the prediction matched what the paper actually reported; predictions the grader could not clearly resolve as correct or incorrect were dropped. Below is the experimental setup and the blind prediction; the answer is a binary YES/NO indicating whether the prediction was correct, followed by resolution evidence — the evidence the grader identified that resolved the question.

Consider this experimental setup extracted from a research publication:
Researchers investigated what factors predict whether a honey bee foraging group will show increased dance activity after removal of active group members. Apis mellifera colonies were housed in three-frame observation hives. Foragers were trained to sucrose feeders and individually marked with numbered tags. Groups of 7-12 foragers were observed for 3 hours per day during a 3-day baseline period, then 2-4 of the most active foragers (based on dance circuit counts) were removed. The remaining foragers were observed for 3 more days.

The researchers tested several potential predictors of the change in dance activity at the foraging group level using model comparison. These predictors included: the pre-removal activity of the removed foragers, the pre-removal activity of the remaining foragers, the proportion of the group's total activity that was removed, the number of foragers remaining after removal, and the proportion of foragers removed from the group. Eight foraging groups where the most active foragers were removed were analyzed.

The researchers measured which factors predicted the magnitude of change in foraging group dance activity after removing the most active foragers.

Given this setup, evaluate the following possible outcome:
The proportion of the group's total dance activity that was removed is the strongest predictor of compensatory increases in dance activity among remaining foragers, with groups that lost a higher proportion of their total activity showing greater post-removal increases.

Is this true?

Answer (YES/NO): NO